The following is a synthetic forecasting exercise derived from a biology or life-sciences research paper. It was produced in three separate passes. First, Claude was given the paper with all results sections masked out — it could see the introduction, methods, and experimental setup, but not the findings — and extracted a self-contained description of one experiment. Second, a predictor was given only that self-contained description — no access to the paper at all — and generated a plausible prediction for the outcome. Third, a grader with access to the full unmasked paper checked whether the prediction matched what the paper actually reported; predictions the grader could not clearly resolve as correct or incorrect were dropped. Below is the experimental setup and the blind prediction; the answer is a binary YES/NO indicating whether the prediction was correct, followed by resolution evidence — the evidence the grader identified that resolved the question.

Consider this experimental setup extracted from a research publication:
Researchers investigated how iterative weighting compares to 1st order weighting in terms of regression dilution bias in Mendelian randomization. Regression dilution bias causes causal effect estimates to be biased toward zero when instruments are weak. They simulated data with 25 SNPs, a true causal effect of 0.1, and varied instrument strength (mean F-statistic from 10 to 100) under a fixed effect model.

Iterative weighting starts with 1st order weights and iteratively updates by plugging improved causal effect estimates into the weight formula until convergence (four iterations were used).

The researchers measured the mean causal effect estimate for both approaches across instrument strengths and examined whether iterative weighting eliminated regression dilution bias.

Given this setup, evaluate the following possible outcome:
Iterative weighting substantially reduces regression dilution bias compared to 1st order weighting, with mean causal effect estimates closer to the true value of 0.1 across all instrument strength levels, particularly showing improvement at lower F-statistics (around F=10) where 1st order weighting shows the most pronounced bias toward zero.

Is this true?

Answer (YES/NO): NO